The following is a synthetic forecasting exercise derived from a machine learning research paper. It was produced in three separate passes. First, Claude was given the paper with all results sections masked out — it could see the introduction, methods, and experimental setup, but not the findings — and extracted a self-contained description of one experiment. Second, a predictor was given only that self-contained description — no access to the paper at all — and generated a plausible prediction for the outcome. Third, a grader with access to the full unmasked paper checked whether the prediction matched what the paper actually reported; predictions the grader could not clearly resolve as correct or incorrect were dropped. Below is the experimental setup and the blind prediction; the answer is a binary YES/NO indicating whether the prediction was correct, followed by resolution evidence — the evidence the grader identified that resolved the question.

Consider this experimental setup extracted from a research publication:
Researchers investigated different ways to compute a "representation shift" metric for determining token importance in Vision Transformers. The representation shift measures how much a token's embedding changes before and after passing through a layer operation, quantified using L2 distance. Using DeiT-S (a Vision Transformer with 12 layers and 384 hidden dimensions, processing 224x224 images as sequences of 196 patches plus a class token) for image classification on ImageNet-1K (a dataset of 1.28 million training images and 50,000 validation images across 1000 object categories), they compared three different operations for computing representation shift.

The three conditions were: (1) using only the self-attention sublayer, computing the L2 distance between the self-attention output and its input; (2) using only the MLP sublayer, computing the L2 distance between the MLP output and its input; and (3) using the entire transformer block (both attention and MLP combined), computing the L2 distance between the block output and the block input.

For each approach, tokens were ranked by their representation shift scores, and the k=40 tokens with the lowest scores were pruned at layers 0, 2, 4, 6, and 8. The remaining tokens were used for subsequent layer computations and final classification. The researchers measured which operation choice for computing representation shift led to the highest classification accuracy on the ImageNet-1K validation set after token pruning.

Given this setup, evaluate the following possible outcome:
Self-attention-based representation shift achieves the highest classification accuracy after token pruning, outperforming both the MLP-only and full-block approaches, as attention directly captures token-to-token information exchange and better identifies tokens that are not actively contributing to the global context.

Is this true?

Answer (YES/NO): NO